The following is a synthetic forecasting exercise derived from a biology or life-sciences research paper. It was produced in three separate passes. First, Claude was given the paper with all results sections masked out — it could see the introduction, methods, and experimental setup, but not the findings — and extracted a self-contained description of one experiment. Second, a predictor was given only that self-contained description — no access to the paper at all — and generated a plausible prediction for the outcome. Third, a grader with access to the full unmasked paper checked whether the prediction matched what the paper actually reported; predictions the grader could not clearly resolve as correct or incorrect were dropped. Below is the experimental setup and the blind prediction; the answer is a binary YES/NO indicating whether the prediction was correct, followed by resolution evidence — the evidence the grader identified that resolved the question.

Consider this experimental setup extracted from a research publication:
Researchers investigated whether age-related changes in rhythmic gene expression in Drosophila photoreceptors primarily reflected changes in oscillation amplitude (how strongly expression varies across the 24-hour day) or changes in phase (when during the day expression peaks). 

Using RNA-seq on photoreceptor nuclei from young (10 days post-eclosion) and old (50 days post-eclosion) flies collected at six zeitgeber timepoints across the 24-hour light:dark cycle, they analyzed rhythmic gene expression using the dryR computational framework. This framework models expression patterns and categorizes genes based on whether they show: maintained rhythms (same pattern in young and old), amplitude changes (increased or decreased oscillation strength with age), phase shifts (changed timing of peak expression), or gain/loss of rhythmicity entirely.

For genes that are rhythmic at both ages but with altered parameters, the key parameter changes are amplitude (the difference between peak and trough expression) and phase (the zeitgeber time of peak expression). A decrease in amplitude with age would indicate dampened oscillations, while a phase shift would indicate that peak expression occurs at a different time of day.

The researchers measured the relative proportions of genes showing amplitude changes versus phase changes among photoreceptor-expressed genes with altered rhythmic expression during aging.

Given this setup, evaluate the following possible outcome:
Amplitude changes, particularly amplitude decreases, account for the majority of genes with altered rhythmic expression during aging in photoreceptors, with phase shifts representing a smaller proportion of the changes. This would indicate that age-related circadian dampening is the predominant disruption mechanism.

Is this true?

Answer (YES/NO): NO